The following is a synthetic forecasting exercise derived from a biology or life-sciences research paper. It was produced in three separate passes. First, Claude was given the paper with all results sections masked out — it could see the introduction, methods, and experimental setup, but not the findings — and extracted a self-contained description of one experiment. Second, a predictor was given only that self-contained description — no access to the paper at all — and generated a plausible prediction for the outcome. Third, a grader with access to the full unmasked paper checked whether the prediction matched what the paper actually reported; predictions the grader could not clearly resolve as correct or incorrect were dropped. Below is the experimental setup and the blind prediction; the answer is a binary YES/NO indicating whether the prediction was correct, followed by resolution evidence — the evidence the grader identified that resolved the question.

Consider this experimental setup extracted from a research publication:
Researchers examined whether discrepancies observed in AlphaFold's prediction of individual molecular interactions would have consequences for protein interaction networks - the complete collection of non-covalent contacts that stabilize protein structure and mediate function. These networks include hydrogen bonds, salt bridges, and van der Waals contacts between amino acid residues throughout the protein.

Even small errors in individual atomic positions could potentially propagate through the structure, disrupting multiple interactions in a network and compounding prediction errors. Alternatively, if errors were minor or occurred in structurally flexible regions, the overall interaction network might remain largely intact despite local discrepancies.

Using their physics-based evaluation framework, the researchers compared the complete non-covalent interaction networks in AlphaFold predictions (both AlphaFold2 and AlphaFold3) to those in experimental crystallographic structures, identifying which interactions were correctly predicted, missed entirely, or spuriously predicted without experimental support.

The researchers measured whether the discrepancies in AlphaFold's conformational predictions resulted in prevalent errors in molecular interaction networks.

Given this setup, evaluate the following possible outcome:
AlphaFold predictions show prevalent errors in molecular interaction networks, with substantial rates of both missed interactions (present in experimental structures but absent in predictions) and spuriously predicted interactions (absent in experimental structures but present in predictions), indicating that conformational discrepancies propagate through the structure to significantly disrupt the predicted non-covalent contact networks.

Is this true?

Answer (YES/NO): YES